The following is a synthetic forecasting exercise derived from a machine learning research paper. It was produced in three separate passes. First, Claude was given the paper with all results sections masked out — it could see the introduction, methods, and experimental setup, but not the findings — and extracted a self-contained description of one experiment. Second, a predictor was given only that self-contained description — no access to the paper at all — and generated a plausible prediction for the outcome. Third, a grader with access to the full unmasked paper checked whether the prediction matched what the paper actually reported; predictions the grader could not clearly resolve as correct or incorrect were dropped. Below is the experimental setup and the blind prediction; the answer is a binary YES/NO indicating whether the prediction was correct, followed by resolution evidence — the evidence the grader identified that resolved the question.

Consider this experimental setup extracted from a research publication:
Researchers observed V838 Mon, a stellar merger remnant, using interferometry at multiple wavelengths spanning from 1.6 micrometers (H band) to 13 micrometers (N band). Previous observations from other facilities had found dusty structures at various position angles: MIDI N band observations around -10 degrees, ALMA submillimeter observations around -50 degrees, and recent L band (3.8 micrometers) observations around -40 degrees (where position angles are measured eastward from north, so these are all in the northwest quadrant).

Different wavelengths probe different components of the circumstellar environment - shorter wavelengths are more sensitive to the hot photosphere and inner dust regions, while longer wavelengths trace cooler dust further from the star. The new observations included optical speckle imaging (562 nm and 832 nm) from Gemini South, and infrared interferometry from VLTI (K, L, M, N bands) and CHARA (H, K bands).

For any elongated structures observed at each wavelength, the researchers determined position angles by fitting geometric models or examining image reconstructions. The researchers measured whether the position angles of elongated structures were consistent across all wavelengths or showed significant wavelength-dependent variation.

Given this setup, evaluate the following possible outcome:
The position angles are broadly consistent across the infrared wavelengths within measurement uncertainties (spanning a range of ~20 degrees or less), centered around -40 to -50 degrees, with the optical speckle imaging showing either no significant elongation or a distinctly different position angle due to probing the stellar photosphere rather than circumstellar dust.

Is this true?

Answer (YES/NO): NO